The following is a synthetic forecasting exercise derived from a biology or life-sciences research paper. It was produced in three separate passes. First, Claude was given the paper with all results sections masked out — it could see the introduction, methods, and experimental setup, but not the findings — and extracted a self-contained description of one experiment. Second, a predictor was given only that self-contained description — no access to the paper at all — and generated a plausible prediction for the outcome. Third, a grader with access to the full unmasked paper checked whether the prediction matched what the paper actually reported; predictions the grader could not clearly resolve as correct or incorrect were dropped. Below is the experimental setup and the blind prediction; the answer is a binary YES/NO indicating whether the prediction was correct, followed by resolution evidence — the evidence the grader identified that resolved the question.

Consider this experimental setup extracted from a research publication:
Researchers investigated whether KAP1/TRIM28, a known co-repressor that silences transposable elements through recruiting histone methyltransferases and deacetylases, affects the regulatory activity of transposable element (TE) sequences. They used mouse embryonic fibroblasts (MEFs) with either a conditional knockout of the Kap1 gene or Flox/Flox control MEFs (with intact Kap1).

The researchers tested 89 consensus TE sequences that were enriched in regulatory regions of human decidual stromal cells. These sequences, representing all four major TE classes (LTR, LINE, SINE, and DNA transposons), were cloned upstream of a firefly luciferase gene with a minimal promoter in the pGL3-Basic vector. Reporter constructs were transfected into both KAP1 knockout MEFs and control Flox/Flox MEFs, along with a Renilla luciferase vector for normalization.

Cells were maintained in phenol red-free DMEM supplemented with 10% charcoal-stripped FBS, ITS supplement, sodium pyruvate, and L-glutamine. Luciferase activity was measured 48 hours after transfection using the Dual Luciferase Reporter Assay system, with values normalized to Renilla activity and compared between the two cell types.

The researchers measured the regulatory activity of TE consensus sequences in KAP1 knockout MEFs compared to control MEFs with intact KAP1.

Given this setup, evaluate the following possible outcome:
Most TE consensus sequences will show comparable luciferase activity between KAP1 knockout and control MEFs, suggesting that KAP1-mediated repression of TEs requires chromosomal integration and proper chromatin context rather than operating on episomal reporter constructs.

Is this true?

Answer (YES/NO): YES